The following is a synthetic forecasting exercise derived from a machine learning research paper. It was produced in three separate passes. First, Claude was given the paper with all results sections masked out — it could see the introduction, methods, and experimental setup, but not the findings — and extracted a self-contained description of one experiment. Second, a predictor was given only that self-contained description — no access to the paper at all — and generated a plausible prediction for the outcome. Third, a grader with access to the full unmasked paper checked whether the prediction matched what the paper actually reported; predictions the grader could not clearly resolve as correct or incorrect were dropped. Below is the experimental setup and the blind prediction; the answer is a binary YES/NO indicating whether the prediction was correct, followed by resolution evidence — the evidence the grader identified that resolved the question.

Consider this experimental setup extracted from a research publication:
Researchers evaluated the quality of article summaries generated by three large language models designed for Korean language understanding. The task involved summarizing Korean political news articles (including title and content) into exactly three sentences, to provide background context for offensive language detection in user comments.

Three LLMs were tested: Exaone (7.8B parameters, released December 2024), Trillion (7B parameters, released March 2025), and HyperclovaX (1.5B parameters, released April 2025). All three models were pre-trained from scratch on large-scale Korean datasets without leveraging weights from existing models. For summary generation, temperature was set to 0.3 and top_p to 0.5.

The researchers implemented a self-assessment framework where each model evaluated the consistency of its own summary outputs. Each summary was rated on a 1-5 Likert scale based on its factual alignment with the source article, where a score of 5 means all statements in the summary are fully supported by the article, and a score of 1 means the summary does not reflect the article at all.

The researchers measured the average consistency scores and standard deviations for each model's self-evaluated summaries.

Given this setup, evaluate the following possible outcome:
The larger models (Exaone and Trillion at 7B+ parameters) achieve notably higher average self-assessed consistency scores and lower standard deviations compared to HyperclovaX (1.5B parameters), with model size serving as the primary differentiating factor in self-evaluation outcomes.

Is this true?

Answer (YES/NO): NO